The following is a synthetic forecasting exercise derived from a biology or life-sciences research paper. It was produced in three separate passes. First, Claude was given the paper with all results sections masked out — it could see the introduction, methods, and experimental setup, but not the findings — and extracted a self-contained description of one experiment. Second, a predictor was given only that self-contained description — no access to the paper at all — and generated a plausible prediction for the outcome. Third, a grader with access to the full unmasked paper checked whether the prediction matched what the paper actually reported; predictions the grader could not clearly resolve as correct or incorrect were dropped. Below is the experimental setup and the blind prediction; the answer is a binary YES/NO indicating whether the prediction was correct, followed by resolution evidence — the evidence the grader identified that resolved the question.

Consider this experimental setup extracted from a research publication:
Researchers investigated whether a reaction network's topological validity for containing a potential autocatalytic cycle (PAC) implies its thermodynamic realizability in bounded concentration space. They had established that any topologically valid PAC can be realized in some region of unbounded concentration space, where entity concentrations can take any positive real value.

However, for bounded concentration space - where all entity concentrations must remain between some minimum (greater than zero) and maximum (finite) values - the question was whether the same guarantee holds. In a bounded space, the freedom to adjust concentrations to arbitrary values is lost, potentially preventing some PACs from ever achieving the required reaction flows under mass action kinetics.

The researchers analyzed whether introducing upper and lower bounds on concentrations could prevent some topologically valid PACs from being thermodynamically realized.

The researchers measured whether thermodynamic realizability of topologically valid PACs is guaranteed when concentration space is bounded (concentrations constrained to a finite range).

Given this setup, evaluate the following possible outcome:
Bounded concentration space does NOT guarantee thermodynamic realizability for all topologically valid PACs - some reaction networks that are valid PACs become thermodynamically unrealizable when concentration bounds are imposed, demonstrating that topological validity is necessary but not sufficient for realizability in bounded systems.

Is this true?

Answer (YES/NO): YES